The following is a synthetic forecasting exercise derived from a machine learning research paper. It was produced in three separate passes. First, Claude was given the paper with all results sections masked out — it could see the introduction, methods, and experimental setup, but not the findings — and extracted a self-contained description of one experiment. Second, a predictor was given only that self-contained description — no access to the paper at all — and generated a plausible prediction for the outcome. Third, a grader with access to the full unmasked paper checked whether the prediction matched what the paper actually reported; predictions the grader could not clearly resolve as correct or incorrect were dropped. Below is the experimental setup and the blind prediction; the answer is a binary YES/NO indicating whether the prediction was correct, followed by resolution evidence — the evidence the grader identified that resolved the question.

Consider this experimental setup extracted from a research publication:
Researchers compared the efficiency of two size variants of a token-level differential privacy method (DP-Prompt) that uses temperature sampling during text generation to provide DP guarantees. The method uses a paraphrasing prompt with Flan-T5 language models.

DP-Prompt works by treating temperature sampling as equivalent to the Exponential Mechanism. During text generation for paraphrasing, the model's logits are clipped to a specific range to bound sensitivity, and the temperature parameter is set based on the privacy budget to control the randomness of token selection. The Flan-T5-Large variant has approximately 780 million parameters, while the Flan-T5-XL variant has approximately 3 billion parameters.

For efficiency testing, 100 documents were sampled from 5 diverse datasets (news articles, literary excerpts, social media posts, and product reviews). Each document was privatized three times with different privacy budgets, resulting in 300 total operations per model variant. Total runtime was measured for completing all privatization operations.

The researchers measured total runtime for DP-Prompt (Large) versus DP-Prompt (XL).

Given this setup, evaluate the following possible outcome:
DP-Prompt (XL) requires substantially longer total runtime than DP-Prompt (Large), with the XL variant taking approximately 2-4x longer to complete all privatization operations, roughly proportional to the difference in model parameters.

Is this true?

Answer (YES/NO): NO